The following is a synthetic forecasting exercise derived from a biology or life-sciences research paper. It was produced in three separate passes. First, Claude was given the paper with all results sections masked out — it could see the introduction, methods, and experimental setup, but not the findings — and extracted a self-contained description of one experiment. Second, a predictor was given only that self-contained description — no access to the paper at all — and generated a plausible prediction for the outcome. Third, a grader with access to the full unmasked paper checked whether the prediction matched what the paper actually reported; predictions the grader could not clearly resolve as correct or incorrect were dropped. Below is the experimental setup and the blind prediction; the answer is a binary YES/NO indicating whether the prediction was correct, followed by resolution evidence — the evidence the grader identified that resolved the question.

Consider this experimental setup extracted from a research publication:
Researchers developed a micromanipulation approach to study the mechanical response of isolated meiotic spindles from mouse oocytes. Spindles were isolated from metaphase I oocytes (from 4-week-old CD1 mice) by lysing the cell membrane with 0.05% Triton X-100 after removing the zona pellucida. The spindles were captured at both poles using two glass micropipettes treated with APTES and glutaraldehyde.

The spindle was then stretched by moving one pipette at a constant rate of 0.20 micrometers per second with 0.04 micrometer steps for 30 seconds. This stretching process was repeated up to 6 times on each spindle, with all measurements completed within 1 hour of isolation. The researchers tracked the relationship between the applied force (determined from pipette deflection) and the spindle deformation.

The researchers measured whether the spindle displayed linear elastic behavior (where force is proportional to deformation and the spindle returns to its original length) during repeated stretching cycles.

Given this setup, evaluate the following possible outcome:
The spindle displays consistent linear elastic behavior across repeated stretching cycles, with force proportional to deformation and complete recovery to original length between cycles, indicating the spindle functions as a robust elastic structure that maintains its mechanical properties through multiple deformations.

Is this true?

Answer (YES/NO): YES